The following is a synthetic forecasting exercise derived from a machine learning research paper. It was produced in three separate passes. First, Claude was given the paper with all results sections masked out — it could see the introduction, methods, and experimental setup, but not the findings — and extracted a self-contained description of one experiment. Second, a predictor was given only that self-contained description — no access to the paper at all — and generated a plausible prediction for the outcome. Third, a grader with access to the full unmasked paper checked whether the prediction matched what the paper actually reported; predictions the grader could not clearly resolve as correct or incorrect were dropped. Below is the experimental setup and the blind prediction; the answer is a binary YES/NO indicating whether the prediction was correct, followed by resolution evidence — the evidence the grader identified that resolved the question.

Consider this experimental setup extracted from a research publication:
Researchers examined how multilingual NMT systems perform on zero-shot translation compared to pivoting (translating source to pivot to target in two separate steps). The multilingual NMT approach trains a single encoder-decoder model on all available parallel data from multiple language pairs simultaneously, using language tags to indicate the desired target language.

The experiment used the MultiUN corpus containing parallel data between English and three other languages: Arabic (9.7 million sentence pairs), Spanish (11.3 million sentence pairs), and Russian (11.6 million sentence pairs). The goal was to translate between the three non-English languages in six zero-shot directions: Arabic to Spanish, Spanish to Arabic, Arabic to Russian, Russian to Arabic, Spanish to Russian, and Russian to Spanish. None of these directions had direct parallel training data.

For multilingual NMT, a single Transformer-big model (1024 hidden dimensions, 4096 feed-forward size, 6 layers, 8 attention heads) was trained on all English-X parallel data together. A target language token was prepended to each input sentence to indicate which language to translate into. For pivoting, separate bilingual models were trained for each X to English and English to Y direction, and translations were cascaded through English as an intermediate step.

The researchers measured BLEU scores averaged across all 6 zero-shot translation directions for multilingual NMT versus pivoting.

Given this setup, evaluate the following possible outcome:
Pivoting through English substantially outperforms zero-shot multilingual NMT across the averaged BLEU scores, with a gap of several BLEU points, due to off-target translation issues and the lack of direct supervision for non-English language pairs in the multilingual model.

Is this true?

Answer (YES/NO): YES